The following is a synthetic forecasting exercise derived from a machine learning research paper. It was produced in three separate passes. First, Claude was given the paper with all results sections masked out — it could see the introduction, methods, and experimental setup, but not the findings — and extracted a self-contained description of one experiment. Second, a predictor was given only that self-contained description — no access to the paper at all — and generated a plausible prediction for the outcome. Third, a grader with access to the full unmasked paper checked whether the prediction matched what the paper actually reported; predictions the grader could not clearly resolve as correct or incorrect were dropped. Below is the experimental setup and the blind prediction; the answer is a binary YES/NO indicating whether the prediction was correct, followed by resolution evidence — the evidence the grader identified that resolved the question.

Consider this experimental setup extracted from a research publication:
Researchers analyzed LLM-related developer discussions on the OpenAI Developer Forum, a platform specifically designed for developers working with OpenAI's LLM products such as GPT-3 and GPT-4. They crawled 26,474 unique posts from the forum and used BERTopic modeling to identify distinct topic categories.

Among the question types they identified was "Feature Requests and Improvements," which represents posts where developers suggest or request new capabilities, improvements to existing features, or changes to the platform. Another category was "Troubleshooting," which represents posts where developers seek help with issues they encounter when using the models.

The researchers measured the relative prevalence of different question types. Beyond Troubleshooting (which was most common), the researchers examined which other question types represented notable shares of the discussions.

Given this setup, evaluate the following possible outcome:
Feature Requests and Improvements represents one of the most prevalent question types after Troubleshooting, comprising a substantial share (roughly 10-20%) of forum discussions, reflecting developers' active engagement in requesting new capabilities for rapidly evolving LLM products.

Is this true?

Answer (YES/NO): NO